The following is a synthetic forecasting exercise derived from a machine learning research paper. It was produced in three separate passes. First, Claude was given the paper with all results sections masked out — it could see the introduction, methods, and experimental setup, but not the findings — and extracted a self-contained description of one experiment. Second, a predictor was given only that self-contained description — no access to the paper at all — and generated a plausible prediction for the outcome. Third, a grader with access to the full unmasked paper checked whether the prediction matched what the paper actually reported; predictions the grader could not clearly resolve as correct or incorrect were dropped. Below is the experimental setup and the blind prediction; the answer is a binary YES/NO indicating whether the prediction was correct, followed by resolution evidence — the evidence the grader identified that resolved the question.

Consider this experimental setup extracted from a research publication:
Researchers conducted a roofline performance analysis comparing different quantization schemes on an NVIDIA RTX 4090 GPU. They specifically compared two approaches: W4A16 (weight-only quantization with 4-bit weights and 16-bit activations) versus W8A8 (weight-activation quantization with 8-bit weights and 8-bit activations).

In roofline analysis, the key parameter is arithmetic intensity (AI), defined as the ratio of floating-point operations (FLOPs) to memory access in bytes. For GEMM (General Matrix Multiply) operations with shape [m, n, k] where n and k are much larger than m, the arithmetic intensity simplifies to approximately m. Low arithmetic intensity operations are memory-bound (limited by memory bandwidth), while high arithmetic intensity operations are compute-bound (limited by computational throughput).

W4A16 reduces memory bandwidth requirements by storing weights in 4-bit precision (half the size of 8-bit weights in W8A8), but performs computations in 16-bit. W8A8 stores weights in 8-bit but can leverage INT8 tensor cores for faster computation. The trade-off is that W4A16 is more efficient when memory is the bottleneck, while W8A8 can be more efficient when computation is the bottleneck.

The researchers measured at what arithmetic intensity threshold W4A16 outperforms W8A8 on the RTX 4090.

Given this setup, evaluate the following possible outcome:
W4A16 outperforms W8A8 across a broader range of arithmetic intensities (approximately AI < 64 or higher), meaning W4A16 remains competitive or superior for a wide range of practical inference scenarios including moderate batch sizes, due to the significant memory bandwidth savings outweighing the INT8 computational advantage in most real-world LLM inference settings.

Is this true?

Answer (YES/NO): YES